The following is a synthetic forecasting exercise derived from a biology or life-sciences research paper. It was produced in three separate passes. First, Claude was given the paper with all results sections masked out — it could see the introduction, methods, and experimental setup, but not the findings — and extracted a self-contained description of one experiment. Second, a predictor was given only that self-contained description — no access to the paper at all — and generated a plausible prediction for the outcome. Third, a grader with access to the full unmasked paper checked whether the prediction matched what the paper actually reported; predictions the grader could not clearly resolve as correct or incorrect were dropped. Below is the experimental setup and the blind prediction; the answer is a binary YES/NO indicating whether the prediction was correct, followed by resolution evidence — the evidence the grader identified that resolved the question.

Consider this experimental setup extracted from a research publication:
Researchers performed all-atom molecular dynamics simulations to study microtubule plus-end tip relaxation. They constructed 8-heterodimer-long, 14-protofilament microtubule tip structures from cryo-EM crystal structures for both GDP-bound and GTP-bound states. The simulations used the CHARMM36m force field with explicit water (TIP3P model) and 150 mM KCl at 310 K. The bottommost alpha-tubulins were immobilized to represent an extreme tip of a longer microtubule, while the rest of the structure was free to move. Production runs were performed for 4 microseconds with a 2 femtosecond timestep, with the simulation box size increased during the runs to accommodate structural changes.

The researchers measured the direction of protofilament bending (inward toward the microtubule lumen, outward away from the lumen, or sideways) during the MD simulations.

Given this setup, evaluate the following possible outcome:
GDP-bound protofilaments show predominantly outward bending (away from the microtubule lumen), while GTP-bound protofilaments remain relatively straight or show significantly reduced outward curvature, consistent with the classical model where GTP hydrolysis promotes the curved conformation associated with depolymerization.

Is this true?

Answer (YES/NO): NO